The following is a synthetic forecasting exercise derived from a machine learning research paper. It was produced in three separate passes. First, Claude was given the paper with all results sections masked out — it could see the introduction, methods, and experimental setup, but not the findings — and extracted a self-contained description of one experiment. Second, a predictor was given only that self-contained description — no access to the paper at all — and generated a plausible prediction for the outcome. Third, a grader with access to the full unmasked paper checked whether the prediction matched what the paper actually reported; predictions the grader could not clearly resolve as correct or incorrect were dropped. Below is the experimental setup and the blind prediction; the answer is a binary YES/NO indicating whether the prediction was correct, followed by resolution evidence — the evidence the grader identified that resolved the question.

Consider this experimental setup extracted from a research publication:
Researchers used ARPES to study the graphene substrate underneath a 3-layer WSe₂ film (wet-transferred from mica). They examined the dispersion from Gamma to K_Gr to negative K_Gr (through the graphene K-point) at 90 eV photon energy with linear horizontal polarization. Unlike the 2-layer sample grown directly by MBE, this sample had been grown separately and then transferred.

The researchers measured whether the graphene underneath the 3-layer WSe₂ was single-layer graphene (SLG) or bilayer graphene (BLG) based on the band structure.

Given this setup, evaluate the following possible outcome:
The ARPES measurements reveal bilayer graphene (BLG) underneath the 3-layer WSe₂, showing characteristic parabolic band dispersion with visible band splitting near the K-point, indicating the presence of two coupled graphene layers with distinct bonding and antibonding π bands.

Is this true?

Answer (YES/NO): NO